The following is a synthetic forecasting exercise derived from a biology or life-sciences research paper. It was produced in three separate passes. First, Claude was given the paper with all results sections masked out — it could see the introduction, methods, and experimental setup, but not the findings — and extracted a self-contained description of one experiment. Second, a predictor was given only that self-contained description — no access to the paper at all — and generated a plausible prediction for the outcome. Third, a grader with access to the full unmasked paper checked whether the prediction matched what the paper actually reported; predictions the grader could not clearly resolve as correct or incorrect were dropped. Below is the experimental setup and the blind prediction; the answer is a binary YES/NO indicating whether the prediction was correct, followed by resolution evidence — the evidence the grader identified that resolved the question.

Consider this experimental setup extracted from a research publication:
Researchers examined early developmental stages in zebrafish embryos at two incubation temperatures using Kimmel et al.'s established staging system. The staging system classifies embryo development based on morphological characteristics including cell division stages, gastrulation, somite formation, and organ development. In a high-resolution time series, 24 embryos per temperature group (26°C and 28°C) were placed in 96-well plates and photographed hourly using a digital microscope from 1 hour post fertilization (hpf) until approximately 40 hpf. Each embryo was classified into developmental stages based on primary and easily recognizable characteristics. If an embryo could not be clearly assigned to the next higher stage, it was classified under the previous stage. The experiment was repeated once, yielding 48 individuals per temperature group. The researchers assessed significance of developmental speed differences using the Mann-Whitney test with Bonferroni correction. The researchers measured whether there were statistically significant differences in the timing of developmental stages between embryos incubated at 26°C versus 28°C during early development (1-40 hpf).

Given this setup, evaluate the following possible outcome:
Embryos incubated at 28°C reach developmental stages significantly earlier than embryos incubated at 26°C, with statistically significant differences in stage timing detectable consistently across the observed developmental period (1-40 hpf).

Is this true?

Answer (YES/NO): NO